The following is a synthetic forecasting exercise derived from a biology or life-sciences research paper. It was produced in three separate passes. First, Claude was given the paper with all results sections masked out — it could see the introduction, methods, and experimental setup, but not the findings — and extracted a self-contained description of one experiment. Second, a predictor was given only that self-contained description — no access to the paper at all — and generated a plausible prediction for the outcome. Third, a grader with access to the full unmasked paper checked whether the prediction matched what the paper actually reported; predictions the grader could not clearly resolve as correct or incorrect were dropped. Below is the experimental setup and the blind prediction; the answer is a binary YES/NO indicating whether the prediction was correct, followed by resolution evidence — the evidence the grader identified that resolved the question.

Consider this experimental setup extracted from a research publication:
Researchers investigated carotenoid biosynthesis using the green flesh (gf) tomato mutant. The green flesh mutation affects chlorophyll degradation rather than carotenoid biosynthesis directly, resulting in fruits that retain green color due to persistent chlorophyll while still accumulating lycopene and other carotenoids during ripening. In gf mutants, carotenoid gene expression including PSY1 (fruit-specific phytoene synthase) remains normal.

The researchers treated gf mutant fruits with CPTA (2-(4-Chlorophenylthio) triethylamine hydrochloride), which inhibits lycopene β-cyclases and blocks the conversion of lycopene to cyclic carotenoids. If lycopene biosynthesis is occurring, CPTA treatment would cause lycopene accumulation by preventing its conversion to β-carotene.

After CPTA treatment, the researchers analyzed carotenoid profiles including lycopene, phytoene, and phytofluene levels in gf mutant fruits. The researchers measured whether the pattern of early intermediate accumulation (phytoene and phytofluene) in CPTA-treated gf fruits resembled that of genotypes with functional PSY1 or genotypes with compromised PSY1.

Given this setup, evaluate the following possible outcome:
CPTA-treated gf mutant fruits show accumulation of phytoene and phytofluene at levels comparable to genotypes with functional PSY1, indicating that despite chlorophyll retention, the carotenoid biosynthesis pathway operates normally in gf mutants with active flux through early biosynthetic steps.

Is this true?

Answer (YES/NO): YES